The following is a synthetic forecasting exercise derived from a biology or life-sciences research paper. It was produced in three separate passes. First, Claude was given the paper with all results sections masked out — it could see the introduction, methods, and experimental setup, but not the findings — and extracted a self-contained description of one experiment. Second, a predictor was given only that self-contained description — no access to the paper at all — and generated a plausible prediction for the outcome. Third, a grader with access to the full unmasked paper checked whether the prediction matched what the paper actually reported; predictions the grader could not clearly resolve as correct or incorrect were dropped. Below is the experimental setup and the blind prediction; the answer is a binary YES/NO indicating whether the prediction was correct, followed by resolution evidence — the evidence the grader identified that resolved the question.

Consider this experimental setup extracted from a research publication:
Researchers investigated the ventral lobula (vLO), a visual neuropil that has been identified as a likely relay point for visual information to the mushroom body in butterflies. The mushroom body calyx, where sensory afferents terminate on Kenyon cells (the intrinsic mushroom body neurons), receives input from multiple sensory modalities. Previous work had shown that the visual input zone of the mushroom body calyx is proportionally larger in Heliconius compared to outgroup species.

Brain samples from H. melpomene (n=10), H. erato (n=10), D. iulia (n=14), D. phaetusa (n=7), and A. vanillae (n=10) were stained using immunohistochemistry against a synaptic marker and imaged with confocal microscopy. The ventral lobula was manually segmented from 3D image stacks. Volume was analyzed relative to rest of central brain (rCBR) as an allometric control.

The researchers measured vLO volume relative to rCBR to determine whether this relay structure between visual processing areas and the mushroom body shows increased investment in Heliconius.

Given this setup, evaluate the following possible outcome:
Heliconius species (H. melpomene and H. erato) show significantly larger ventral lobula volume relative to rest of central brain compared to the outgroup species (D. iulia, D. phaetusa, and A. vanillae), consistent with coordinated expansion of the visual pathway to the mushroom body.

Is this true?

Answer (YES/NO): NO